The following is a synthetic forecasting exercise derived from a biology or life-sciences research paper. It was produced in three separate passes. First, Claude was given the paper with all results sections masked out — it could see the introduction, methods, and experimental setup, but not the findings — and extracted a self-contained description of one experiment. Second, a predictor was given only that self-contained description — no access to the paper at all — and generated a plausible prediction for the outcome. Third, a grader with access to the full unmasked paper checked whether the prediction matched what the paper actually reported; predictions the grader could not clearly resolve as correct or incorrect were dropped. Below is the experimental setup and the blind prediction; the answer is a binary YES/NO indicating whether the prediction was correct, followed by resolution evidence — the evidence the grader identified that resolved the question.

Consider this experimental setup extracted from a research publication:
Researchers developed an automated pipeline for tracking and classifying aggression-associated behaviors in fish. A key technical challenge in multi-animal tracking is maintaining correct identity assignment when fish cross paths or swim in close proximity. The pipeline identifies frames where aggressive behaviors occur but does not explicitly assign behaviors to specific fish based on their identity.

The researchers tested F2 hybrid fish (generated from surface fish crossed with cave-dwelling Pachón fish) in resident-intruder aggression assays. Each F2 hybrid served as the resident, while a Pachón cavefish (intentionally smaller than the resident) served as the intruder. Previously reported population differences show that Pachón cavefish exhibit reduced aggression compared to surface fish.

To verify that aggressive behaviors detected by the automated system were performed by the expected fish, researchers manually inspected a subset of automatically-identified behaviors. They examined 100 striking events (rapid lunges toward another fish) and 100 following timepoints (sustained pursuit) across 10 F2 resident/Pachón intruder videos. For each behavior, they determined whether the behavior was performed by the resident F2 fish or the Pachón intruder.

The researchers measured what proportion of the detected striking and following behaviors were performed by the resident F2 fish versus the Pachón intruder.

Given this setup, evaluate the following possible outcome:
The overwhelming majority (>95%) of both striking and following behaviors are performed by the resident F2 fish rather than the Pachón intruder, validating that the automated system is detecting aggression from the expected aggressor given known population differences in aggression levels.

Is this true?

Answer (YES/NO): YES